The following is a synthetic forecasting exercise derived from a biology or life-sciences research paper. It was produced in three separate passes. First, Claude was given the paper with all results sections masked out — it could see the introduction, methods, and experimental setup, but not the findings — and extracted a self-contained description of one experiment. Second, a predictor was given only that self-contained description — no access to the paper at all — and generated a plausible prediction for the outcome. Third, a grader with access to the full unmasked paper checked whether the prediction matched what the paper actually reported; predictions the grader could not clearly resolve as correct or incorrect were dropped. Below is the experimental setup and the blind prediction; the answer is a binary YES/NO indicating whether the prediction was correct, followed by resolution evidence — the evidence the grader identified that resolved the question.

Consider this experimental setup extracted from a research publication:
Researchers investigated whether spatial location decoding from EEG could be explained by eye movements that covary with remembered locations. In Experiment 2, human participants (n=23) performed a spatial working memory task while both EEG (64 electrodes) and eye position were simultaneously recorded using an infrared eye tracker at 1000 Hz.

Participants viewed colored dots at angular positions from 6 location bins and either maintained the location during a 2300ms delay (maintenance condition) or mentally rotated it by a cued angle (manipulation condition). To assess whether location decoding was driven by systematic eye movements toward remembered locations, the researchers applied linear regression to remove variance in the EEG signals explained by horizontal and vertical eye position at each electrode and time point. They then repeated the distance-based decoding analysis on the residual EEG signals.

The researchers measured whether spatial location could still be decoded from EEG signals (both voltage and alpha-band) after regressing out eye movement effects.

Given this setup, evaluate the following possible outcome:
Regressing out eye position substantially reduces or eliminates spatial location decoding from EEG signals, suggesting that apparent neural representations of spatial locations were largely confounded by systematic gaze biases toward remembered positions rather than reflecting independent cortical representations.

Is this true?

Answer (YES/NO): NO